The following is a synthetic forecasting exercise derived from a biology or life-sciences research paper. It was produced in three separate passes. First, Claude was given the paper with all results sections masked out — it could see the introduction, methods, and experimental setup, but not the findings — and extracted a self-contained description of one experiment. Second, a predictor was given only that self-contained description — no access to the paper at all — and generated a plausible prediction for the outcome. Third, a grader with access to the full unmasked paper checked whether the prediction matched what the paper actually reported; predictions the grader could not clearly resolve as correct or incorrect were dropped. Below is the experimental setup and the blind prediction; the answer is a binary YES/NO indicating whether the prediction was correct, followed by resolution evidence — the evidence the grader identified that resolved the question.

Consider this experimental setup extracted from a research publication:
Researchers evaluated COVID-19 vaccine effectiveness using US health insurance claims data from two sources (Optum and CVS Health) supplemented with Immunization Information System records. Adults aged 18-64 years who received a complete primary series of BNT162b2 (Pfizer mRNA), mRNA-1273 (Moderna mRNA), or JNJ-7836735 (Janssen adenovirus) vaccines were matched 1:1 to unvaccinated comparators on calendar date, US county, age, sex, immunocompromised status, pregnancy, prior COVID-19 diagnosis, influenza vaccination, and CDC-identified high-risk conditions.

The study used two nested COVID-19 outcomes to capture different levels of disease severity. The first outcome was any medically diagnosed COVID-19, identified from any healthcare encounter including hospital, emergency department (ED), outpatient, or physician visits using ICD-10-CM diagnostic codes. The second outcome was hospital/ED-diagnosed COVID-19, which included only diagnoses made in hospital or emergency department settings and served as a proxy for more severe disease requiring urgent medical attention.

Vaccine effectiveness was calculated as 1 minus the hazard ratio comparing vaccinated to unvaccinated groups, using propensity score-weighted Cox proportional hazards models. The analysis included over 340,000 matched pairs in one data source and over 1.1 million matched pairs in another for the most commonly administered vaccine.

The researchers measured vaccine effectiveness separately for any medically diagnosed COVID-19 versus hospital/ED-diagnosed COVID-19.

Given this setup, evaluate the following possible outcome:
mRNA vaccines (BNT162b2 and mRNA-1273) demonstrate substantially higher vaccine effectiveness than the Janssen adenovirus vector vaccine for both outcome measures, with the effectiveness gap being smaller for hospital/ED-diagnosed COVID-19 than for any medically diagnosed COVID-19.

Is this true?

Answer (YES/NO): YES